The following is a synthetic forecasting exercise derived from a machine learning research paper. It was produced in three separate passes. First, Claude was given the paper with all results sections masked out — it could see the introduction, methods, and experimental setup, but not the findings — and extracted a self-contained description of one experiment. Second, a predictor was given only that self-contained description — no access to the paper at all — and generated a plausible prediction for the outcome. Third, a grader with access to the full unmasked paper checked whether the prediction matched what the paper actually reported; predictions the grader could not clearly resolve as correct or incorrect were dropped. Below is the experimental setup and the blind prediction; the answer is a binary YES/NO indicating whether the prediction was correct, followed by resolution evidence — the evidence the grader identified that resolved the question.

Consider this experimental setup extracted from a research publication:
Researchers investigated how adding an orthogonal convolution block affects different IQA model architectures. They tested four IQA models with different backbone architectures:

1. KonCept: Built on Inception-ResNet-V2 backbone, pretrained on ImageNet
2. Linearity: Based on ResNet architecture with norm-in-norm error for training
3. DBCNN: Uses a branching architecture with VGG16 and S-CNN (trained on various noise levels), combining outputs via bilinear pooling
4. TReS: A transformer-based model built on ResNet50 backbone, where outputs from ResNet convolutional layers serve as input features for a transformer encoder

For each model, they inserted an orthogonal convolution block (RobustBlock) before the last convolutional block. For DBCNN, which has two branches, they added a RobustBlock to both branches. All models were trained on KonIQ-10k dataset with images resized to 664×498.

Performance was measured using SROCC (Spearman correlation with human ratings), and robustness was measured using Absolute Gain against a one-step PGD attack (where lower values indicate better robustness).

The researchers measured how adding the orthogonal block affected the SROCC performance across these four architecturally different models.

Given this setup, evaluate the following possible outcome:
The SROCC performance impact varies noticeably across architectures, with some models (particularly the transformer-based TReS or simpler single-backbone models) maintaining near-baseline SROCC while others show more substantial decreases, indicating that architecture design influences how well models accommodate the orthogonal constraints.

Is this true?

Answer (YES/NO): YES